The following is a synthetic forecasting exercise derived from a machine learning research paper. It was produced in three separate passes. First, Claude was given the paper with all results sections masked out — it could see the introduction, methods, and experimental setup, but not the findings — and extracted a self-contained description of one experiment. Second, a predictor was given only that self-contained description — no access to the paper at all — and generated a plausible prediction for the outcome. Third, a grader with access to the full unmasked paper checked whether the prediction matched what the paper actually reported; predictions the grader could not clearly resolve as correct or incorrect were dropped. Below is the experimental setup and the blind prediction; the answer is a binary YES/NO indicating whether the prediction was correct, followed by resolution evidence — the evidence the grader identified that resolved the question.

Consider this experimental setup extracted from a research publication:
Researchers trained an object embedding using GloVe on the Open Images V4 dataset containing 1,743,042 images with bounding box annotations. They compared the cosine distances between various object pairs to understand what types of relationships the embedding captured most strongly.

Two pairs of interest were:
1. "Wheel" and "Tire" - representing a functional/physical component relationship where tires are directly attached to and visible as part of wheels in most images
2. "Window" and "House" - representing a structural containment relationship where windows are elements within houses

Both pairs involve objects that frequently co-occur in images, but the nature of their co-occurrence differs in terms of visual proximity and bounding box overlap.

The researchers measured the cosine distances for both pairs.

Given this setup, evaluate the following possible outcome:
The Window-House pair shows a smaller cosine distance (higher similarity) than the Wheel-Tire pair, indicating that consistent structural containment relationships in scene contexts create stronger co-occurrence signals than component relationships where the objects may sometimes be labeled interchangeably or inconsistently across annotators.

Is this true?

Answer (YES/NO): NO